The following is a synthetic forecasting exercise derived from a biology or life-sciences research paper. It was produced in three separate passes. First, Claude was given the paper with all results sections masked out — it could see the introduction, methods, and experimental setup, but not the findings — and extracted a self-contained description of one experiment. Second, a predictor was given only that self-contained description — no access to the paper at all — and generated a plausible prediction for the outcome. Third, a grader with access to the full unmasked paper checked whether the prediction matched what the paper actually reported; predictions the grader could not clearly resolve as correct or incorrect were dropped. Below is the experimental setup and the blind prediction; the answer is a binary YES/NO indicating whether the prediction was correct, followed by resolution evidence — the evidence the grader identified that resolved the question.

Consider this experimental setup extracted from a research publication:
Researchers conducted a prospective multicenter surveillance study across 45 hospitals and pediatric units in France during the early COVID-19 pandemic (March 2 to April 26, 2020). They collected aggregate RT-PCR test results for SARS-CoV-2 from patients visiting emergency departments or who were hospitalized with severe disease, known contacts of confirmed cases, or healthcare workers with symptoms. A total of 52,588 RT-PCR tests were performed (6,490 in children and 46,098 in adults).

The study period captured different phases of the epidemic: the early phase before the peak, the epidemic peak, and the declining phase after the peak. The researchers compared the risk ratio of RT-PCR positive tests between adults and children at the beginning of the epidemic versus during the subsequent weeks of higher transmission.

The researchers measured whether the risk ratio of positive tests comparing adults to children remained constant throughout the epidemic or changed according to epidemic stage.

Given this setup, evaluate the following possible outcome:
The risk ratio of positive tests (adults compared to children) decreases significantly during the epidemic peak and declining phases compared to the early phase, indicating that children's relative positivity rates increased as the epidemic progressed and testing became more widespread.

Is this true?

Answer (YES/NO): YES